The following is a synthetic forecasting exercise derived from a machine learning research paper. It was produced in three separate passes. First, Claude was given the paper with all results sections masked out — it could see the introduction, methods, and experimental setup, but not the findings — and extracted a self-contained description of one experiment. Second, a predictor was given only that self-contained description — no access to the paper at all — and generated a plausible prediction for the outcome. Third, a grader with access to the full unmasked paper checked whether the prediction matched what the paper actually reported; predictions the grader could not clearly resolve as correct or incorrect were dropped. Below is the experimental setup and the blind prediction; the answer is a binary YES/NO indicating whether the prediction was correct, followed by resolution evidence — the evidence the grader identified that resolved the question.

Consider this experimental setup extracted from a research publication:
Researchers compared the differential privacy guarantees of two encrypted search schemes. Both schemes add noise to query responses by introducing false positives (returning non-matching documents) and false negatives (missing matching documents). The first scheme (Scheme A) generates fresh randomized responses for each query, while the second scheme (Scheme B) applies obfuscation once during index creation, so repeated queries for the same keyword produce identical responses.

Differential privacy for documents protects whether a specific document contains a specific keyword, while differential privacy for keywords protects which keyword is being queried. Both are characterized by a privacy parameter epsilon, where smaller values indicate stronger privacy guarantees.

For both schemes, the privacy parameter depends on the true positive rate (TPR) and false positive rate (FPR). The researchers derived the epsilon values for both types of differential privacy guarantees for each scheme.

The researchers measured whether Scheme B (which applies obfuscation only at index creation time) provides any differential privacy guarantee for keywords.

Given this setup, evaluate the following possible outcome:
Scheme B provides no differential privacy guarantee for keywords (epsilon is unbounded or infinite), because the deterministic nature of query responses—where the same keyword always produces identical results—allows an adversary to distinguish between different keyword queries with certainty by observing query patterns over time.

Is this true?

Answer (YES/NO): YES